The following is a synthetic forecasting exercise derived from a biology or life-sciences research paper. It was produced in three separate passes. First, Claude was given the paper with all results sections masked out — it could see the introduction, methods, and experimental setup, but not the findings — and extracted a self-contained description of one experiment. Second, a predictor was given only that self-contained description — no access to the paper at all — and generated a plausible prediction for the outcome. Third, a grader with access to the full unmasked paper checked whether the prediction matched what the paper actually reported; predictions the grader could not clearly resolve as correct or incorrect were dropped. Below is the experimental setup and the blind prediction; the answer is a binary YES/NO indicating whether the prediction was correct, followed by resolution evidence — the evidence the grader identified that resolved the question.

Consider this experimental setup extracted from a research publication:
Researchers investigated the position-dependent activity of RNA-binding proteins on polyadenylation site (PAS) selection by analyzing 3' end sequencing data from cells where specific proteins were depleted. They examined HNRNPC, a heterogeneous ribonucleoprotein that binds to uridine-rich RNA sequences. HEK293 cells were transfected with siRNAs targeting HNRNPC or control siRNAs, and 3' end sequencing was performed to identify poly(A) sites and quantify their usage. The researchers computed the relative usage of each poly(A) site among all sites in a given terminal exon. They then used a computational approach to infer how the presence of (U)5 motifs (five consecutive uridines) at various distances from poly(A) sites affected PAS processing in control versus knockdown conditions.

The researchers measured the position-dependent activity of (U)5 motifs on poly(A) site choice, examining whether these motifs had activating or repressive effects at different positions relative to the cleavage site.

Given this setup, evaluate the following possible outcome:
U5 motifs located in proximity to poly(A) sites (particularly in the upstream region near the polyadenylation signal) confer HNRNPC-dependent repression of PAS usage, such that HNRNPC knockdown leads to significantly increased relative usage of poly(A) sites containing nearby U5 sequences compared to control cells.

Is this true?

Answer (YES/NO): YES